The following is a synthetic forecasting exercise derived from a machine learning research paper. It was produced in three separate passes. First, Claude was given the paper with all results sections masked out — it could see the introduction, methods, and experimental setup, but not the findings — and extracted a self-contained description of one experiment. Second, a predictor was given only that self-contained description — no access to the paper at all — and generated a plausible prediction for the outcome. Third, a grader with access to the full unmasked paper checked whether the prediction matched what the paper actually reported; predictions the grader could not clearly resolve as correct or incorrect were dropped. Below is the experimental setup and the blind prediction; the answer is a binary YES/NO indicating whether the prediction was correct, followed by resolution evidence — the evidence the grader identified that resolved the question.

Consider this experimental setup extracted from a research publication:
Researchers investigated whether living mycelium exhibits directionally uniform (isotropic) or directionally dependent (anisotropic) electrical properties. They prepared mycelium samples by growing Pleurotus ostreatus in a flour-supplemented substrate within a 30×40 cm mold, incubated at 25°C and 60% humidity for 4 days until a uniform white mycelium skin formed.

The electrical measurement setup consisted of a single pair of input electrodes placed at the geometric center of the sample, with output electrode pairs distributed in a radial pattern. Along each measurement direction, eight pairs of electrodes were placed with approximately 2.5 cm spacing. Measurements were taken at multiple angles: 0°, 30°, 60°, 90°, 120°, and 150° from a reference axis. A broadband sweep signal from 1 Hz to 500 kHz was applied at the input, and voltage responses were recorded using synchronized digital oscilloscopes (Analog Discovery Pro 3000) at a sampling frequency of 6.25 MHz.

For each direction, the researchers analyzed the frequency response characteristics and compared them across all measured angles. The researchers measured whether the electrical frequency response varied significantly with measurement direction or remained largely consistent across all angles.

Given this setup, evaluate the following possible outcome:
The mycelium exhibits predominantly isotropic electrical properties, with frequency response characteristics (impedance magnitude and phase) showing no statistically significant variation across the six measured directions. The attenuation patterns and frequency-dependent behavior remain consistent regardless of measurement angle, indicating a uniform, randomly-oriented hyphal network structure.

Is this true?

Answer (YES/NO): YES